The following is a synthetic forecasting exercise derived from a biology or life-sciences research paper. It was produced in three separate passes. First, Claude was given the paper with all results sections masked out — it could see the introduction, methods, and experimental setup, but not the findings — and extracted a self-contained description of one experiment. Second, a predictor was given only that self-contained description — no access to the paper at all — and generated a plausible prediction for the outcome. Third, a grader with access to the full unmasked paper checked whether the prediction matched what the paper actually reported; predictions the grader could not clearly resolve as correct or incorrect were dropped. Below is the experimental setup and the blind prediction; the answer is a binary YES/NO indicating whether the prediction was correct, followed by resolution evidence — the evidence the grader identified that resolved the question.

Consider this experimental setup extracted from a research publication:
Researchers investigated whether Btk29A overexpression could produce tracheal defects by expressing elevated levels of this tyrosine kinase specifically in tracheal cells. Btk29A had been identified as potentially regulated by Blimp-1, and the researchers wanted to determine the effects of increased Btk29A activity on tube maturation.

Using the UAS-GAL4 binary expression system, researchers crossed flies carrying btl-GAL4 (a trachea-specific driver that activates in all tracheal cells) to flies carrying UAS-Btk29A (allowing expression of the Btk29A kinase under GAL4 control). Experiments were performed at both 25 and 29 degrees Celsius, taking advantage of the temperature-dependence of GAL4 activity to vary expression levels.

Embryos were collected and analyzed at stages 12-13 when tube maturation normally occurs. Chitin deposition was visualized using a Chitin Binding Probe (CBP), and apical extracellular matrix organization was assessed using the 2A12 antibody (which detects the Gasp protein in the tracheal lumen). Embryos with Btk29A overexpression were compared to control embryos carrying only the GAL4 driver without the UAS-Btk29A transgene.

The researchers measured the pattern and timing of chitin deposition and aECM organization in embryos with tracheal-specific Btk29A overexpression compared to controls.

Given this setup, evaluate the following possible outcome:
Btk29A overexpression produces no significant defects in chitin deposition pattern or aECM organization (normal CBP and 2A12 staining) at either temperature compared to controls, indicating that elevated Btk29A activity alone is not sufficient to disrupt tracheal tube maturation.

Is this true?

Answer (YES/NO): NO